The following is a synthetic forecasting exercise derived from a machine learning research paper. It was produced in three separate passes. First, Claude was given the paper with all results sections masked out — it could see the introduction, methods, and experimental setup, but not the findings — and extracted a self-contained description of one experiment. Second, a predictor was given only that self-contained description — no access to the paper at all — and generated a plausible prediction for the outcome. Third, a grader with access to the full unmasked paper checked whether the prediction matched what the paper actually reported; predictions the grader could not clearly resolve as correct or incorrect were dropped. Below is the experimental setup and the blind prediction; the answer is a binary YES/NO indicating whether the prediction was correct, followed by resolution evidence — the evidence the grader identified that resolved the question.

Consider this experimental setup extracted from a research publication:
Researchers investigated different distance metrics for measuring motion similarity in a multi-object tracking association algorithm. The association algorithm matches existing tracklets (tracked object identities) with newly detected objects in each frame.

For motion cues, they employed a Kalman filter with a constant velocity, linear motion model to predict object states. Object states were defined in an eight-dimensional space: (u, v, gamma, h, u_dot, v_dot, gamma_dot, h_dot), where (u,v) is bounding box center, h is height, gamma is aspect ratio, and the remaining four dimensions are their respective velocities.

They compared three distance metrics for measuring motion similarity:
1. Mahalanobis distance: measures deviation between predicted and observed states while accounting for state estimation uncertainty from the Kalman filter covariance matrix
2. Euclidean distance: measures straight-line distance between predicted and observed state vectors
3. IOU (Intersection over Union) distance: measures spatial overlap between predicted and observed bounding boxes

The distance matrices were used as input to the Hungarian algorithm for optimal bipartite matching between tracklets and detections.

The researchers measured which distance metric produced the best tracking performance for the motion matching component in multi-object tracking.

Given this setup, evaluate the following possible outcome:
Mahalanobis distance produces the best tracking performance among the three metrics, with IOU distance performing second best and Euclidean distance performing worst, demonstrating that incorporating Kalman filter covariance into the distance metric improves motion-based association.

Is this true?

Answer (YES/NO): NO